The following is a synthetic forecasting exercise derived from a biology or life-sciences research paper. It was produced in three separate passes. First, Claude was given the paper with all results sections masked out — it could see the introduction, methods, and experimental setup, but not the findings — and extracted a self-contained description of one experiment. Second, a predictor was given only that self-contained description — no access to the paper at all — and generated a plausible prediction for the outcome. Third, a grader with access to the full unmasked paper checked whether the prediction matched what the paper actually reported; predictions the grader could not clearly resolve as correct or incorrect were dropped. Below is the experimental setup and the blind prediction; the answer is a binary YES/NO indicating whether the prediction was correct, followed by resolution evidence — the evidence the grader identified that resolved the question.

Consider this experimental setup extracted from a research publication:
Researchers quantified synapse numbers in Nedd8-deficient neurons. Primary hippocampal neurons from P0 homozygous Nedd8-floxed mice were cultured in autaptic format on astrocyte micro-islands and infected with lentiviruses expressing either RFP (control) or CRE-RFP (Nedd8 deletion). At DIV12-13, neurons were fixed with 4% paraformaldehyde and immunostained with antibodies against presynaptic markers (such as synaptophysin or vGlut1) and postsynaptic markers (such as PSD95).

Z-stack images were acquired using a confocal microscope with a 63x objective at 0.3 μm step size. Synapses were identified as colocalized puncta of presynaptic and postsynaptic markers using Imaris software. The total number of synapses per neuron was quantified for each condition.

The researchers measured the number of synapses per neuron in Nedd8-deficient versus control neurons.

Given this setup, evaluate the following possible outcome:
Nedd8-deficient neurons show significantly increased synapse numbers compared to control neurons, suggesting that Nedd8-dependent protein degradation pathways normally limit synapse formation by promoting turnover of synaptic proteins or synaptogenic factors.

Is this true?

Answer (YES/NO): NO